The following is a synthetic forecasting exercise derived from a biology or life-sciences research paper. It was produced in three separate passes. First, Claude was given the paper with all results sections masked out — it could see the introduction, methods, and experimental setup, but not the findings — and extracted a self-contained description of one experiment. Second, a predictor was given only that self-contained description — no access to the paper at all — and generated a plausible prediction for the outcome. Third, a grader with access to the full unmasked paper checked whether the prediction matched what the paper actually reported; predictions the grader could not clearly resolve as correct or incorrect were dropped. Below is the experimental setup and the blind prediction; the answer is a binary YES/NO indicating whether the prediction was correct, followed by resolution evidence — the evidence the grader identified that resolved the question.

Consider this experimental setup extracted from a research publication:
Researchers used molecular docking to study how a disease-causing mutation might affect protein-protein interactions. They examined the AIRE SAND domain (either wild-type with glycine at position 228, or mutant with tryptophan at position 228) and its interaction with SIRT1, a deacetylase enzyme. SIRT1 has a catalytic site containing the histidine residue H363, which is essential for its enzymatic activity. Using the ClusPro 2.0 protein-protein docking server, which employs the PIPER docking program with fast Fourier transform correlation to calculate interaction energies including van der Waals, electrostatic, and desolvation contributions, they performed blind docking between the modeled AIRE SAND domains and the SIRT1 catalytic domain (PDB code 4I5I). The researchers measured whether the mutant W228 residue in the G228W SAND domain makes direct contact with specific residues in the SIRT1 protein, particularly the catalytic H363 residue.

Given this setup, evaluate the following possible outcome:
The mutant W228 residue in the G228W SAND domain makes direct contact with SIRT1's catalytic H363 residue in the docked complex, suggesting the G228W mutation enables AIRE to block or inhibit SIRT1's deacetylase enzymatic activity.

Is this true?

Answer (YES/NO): YES